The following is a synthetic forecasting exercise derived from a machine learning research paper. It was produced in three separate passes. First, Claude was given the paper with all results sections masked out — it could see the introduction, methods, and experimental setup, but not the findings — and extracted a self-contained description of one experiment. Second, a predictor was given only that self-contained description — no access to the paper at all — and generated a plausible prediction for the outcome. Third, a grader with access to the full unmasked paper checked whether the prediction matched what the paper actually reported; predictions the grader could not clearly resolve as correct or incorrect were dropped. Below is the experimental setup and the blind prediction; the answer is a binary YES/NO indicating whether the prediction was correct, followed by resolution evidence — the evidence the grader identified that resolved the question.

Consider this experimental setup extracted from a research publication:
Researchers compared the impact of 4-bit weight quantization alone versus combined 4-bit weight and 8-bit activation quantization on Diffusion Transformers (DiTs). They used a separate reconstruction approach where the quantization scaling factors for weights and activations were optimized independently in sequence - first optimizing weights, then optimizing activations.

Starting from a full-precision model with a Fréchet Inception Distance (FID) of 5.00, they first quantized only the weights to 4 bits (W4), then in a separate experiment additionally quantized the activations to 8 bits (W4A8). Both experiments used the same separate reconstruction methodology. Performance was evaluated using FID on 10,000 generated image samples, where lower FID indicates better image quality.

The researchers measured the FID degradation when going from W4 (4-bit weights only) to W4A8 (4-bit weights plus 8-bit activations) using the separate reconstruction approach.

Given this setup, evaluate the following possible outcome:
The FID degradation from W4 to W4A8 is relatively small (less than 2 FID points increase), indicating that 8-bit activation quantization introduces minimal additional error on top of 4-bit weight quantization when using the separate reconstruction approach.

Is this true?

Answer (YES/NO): NO